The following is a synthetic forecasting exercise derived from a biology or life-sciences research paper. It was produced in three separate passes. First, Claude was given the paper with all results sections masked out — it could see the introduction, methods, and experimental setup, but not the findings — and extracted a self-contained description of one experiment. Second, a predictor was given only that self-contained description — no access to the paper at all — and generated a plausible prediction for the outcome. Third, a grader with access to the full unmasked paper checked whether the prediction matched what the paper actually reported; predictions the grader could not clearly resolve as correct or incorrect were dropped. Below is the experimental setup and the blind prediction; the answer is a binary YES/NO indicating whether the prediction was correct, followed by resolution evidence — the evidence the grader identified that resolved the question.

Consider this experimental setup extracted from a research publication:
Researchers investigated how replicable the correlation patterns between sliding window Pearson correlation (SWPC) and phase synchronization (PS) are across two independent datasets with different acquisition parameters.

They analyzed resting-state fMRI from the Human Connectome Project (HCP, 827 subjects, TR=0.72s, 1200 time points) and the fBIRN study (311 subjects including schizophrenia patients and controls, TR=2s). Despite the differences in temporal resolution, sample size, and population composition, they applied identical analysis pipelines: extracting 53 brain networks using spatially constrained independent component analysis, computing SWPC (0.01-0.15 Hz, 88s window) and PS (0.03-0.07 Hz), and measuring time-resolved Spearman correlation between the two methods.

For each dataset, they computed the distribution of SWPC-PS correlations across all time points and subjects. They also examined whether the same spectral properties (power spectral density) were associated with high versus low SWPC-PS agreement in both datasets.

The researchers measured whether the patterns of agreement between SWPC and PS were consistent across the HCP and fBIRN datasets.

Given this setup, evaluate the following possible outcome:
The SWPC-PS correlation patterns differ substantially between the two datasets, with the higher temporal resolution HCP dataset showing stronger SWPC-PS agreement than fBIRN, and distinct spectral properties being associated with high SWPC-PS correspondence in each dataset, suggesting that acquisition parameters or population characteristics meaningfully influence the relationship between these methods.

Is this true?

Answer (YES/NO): NO